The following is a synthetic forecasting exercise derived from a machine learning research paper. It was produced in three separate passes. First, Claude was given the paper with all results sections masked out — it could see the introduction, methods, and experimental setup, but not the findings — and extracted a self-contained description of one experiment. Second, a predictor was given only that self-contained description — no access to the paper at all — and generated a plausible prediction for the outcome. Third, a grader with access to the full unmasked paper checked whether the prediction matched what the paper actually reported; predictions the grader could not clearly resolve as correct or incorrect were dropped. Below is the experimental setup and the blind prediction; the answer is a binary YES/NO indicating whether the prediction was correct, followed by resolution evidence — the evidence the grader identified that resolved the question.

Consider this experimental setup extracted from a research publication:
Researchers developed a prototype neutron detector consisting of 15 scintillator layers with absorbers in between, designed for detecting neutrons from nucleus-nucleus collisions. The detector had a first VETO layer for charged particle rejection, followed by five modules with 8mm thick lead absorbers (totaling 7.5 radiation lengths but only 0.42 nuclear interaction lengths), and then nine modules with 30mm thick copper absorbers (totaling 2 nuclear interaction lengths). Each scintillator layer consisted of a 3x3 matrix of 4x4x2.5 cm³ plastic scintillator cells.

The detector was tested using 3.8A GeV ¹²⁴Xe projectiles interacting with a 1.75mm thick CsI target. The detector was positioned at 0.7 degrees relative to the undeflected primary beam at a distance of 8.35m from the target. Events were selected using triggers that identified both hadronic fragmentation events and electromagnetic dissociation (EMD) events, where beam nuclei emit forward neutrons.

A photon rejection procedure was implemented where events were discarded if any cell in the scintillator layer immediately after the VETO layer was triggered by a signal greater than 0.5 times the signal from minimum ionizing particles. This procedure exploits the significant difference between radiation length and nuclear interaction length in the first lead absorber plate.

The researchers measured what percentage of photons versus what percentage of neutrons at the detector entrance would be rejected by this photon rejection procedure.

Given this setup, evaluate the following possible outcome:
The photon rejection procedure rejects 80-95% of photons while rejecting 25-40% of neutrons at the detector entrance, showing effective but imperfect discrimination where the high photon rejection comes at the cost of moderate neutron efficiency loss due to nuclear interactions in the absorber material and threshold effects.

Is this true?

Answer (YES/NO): NO